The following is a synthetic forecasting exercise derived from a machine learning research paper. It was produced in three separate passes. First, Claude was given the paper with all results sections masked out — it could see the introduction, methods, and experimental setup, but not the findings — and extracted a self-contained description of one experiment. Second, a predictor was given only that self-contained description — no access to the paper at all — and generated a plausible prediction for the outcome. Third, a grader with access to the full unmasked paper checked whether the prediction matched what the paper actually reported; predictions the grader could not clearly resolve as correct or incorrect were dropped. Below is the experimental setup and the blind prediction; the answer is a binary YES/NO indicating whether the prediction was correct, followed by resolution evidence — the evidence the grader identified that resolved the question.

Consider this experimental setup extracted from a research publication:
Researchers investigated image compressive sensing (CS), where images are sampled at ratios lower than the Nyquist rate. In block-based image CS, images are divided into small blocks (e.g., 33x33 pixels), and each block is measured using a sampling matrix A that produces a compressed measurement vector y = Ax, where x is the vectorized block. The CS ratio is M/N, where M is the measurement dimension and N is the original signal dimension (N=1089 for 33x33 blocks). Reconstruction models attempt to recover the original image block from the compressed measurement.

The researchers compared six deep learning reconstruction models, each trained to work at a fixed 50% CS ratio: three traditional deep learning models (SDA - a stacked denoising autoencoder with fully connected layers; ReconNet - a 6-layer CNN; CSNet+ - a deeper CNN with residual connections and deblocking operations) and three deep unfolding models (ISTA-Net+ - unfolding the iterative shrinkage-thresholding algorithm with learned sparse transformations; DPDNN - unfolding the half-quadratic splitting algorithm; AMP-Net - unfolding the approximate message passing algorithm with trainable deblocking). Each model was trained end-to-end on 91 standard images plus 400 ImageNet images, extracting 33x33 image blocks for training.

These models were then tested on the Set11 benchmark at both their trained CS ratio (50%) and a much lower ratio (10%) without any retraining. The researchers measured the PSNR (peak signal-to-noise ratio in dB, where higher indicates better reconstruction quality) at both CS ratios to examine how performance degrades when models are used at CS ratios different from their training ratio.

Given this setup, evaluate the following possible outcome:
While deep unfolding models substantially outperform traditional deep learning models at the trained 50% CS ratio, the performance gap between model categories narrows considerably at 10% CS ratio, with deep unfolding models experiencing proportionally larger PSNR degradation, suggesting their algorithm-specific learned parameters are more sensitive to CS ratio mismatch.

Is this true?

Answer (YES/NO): NO